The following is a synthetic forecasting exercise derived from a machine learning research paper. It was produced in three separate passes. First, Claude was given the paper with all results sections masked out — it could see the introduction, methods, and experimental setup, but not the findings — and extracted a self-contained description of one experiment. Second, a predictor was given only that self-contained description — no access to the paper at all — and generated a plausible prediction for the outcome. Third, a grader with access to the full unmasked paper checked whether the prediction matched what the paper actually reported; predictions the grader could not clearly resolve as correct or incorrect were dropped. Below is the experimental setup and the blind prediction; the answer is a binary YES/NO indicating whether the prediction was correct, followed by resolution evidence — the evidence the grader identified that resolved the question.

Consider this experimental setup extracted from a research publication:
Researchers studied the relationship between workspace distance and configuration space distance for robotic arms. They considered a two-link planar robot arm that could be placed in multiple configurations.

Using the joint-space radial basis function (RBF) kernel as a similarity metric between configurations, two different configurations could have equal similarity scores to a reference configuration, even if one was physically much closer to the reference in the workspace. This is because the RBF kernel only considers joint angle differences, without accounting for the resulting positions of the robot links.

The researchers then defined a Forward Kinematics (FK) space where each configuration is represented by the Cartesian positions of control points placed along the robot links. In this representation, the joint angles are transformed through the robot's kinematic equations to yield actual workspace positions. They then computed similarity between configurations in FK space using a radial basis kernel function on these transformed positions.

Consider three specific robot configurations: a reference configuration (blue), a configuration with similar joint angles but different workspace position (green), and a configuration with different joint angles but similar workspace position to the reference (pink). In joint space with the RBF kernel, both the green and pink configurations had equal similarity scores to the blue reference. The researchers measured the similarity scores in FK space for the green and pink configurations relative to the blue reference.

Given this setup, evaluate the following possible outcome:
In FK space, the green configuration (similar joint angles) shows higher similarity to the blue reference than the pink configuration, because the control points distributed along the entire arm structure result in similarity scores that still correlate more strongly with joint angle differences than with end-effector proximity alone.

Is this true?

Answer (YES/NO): NO